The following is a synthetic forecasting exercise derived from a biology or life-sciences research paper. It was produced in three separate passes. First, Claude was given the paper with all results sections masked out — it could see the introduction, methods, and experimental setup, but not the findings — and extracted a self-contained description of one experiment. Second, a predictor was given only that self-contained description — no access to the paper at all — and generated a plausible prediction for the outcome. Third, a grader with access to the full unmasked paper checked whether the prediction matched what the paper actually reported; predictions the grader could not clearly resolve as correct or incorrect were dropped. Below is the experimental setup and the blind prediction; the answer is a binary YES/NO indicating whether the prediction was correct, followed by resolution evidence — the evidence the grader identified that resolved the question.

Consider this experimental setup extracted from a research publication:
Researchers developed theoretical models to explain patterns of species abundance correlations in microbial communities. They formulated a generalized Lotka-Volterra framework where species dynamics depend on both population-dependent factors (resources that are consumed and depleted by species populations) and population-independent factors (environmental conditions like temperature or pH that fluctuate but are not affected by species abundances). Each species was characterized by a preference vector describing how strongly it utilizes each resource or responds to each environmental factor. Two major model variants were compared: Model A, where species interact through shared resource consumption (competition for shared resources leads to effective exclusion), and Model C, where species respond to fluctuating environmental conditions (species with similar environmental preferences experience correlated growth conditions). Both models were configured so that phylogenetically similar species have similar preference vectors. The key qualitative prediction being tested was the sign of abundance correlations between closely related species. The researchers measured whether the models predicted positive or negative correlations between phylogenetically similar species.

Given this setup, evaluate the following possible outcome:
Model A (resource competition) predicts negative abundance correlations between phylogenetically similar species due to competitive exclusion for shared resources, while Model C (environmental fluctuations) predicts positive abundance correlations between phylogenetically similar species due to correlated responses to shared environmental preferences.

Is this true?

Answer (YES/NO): NO